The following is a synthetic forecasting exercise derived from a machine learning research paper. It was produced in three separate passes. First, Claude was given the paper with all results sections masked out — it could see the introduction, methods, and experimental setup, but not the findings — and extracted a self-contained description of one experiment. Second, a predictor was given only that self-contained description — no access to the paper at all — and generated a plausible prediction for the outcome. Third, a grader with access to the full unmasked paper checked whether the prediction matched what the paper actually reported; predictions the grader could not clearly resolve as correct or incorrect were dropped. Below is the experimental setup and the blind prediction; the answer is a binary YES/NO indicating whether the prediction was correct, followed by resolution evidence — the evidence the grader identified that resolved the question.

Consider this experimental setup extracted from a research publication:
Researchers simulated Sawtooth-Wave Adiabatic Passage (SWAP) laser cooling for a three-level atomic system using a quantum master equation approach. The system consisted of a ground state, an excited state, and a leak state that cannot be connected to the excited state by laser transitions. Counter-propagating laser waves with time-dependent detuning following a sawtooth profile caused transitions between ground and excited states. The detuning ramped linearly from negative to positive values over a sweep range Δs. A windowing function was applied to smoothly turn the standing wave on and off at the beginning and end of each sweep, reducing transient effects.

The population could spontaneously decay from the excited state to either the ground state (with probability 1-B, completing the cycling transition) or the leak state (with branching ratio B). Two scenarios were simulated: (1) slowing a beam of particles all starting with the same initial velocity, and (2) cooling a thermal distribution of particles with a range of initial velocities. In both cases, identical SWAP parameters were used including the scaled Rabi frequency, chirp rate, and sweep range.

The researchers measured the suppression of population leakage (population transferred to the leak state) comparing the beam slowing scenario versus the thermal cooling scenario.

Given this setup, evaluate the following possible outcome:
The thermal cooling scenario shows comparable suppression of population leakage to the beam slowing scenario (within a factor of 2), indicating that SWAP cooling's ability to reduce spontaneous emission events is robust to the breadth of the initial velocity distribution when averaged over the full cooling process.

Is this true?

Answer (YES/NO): NO